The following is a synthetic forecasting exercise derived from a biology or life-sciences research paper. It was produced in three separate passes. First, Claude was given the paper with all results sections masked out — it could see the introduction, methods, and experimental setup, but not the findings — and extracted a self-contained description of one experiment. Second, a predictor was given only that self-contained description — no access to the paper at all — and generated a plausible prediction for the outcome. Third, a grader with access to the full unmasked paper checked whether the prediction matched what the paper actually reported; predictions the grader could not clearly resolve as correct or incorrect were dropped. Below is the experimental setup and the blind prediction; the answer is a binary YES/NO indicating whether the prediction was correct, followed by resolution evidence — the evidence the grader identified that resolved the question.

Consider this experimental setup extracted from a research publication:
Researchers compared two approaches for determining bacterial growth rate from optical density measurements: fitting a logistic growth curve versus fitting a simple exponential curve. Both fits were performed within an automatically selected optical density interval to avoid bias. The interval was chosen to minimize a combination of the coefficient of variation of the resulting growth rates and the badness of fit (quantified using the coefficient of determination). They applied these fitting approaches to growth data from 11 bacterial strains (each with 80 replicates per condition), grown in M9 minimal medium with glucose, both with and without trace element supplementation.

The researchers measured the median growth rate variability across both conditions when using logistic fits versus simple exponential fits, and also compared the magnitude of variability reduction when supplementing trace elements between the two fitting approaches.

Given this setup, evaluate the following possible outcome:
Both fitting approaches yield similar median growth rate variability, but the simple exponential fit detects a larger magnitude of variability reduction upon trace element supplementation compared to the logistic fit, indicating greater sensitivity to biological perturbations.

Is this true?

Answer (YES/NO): NO